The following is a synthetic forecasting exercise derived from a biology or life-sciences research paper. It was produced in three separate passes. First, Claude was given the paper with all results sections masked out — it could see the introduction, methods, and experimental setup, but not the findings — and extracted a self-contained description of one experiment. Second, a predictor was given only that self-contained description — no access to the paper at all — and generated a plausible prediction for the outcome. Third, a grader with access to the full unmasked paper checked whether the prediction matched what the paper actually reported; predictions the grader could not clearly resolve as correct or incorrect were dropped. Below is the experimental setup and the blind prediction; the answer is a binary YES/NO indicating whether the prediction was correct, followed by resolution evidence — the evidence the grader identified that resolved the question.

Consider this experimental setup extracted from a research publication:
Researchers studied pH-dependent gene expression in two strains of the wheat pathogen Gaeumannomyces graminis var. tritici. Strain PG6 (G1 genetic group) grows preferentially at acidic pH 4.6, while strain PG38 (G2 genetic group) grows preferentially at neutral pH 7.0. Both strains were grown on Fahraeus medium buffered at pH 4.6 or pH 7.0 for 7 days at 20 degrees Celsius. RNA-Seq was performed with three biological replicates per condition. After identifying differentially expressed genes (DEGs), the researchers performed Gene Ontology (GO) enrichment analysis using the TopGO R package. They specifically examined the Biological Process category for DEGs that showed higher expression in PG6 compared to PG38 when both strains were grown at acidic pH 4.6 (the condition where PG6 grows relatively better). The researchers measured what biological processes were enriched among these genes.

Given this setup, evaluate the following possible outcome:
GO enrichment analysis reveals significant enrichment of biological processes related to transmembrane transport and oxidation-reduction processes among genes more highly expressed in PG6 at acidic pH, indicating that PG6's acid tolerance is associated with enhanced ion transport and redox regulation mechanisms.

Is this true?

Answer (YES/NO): NO